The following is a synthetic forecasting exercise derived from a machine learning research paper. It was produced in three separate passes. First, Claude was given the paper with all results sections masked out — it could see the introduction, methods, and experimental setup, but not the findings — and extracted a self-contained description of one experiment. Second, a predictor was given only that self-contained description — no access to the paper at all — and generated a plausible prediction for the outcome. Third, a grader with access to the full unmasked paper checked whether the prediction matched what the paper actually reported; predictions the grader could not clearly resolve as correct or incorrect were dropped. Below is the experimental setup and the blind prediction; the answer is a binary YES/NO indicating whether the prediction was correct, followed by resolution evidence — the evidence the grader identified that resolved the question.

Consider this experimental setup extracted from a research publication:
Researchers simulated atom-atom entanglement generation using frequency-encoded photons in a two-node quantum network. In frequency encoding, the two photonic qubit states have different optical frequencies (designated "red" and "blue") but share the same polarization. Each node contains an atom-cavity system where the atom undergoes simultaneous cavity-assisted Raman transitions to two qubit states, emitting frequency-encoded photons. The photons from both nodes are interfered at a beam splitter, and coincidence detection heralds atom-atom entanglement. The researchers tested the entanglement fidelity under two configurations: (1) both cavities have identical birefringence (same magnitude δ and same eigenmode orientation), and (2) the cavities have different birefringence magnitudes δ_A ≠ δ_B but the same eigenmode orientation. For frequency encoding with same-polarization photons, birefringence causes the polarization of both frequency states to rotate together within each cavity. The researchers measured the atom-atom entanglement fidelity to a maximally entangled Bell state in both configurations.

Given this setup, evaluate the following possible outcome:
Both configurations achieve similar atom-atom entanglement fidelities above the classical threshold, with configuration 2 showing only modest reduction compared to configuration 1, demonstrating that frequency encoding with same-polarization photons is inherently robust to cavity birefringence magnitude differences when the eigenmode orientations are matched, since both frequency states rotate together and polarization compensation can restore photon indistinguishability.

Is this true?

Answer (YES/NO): NO